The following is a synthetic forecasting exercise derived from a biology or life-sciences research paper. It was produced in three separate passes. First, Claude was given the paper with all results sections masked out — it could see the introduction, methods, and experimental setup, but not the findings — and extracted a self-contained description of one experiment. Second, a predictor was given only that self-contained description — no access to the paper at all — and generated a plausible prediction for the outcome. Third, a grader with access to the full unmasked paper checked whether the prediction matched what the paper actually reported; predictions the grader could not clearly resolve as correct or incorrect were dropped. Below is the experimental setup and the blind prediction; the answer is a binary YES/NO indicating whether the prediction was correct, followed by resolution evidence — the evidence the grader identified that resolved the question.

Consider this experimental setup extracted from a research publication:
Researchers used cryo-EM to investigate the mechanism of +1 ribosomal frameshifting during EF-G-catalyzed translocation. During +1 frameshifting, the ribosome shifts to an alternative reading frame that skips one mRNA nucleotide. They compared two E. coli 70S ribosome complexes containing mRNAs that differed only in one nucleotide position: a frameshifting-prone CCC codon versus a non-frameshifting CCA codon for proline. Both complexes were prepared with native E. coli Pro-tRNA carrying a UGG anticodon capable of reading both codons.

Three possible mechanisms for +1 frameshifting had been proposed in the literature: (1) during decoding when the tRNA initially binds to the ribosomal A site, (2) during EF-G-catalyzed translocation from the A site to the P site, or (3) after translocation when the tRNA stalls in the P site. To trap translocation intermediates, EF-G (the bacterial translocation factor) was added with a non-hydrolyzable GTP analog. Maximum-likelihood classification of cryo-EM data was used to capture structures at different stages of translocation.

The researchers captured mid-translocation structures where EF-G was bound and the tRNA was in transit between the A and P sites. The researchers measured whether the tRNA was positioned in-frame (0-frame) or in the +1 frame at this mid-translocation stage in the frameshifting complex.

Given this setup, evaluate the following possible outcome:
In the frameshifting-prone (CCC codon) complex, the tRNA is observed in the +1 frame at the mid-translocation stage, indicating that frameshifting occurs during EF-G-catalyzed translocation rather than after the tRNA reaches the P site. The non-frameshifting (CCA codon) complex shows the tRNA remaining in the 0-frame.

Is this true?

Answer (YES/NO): YES